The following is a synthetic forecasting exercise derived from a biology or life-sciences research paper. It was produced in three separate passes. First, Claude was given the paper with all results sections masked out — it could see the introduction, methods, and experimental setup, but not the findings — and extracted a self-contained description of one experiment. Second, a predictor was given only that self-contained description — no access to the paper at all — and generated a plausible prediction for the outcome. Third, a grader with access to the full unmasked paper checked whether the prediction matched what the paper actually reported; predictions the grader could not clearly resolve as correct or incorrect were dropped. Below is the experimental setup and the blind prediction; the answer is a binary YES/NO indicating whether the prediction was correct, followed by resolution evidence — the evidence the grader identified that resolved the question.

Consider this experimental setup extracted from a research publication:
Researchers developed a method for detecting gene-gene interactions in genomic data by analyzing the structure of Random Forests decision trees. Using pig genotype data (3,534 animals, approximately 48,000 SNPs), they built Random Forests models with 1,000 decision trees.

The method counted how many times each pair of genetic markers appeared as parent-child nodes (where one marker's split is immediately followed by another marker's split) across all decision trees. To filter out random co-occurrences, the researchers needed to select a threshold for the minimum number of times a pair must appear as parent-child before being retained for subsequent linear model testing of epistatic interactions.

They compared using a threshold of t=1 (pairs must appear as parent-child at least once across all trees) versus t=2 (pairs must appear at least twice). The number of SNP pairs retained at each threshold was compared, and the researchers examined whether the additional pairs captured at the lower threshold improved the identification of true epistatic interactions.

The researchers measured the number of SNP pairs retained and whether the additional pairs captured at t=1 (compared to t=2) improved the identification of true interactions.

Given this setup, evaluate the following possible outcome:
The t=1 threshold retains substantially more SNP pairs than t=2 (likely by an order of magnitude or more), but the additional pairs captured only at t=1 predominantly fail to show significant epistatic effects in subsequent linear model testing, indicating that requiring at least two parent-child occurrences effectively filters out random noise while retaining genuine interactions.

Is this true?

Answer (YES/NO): YES